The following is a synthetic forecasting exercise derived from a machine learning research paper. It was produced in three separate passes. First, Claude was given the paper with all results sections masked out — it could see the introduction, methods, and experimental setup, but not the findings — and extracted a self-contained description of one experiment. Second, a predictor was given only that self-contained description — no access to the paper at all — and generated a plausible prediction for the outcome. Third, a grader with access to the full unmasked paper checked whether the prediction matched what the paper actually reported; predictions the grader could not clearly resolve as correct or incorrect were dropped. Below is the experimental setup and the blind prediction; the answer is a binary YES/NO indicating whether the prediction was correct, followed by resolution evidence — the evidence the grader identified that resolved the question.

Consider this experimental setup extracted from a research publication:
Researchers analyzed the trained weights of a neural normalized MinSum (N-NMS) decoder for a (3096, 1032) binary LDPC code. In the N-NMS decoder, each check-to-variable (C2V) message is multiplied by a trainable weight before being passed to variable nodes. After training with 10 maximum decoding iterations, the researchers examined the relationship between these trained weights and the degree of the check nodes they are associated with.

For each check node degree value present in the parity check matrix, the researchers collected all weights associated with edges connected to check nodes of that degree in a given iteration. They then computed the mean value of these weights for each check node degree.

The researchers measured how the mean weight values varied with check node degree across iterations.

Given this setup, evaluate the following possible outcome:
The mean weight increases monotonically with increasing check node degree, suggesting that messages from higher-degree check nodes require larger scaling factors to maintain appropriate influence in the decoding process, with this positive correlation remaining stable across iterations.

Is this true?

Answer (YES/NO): NO